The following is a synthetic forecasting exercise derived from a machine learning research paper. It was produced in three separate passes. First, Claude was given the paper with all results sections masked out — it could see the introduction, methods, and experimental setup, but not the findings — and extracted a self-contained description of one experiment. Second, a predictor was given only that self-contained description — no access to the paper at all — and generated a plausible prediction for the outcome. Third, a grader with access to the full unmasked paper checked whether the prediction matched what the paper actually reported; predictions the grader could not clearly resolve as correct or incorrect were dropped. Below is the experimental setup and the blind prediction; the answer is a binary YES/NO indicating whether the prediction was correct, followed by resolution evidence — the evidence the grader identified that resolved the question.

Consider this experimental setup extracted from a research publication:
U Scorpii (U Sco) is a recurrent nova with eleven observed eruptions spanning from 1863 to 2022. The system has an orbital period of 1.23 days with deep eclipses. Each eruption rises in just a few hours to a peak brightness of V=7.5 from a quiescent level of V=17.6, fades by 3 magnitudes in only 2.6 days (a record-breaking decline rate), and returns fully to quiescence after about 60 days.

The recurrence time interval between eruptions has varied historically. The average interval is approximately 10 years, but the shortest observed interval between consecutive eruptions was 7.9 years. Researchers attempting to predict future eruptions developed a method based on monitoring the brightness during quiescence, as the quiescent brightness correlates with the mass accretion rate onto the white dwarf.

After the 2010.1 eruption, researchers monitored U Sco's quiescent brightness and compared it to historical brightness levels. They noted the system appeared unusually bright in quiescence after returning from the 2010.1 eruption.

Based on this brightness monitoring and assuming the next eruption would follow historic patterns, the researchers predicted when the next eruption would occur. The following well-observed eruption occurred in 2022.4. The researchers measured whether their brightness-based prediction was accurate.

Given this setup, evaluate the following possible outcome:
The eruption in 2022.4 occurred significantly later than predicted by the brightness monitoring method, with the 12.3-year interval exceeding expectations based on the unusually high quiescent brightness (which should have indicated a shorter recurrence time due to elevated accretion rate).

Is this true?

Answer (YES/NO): NO